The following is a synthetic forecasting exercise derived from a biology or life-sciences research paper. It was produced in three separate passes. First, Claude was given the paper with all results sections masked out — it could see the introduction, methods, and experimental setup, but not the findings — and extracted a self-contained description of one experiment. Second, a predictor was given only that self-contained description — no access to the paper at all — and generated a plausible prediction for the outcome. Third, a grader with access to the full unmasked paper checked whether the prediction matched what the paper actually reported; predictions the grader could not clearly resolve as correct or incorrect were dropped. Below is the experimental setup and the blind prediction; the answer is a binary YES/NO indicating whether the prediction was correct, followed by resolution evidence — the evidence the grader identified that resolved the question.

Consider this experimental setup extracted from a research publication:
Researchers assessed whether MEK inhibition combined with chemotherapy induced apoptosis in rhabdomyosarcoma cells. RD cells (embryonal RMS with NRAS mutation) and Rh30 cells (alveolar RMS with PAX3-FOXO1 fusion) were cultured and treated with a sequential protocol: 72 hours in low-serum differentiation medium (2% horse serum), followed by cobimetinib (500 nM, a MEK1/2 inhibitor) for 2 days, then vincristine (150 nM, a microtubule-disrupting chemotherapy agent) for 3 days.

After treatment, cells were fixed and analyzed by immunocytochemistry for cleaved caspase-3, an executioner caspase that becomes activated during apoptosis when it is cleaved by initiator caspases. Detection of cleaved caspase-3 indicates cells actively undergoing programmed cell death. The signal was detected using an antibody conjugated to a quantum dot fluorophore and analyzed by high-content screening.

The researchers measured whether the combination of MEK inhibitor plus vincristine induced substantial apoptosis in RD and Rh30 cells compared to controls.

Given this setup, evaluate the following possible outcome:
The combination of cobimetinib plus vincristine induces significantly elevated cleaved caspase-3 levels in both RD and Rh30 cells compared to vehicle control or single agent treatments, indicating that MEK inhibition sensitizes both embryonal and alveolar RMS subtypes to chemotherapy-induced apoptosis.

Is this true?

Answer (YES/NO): NO